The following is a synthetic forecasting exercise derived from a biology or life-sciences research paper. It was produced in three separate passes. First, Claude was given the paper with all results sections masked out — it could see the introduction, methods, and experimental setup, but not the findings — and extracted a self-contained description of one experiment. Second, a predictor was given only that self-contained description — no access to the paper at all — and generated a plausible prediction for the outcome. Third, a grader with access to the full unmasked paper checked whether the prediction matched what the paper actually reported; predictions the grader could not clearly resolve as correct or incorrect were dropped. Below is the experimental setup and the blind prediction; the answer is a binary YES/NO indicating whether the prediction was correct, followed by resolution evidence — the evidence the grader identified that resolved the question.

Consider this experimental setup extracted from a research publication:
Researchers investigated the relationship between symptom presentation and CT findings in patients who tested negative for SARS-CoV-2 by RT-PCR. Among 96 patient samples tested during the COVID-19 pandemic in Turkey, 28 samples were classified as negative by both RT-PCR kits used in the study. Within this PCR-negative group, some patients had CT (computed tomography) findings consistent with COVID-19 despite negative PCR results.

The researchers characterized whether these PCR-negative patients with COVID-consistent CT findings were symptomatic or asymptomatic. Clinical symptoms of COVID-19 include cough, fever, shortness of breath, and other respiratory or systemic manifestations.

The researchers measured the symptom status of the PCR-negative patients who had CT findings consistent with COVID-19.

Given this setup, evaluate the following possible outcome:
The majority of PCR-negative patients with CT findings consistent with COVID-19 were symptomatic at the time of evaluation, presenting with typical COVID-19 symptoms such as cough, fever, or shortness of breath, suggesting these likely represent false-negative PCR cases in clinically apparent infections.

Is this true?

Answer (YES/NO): YES